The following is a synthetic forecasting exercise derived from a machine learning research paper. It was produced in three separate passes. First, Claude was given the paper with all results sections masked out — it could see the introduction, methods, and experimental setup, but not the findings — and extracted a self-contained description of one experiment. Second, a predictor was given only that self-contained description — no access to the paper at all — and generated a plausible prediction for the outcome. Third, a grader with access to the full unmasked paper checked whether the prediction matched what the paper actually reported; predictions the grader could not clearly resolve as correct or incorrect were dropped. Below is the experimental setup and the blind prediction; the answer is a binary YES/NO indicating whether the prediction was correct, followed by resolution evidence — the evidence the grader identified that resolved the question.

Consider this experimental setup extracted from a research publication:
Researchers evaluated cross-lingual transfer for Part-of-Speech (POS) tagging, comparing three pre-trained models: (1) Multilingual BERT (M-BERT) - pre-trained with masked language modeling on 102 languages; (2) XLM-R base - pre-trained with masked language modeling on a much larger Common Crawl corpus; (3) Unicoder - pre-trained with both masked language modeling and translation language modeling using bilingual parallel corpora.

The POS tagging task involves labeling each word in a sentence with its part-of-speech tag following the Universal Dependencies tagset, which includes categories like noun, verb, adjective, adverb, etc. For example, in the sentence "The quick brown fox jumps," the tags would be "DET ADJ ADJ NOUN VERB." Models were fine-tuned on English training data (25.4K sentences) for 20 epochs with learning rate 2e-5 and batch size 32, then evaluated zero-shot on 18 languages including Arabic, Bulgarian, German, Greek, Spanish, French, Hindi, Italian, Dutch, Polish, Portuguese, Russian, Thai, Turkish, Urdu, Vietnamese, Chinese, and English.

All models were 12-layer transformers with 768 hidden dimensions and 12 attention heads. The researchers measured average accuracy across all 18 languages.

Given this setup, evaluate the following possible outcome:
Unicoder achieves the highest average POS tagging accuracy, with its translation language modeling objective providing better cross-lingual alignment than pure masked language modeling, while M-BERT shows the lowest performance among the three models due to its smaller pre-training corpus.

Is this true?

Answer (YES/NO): NO